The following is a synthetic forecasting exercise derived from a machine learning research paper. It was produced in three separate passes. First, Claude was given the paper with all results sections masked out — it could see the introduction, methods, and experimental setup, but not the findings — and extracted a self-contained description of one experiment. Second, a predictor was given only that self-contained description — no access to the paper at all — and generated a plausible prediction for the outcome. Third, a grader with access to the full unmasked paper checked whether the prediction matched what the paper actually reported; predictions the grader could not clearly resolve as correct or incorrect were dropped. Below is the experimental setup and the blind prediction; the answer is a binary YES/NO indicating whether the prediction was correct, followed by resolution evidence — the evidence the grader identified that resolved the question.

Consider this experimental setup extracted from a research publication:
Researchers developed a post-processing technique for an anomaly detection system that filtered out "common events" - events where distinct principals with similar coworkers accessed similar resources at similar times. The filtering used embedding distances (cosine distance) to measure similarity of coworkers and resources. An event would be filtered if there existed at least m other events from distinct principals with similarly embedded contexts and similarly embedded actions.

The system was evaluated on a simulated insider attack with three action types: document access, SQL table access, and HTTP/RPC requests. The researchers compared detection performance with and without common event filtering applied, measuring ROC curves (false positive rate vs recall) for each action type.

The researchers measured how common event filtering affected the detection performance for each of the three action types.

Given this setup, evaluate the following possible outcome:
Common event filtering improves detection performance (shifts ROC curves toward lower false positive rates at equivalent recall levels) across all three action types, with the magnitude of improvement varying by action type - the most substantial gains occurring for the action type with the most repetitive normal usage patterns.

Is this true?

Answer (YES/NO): NO